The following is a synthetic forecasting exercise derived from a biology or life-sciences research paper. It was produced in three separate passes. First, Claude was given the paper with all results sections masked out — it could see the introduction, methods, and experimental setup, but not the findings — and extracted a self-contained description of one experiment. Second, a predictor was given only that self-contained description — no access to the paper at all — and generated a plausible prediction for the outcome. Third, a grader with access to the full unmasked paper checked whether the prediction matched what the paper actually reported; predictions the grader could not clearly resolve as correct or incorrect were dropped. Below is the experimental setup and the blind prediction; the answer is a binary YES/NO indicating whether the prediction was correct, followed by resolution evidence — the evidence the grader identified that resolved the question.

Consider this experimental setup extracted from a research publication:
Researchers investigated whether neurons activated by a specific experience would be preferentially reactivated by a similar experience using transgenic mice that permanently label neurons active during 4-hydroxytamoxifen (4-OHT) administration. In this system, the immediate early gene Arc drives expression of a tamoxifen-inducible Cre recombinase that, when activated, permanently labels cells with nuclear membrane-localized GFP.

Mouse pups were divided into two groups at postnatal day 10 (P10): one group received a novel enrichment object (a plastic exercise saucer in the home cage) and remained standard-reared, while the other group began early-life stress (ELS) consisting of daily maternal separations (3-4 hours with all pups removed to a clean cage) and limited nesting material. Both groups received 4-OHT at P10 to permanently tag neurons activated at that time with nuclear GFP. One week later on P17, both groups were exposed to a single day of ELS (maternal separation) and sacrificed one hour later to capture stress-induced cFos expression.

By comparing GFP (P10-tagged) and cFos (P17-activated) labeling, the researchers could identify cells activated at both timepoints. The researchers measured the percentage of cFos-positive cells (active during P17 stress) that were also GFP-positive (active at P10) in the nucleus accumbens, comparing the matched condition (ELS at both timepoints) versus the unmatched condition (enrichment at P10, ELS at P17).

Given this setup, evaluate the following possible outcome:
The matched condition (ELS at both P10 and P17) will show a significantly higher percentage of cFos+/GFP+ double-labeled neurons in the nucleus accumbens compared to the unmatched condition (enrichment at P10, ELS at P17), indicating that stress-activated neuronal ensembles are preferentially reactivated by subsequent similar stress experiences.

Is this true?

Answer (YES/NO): YES